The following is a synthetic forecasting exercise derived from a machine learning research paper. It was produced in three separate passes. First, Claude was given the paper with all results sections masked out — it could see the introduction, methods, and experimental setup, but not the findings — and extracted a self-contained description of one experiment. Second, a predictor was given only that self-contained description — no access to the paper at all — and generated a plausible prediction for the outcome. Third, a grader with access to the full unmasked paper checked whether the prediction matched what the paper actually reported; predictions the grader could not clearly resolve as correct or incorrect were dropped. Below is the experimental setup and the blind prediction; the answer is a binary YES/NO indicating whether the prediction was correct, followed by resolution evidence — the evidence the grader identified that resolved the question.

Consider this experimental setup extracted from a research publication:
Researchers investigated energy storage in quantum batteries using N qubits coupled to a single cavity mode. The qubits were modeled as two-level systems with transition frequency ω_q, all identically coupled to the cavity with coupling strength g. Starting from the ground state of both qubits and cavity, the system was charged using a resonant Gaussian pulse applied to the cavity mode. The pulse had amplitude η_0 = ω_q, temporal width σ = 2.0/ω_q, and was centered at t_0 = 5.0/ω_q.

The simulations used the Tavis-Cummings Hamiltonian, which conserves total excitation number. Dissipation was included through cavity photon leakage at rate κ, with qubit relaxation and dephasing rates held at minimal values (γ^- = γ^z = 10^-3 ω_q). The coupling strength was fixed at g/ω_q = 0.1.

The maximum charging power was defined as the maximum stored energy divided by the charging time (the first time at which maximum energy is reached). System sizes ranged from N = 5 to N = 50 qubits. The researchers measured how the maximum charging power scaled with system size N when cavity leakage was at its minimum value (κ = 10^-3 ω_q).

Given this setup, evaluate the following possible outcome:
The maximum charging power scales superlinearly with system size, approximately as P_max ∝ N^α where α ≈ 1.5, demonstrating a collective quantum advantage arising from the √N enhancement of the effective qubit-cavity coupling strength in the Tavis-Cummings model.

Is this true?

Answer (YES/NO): YES